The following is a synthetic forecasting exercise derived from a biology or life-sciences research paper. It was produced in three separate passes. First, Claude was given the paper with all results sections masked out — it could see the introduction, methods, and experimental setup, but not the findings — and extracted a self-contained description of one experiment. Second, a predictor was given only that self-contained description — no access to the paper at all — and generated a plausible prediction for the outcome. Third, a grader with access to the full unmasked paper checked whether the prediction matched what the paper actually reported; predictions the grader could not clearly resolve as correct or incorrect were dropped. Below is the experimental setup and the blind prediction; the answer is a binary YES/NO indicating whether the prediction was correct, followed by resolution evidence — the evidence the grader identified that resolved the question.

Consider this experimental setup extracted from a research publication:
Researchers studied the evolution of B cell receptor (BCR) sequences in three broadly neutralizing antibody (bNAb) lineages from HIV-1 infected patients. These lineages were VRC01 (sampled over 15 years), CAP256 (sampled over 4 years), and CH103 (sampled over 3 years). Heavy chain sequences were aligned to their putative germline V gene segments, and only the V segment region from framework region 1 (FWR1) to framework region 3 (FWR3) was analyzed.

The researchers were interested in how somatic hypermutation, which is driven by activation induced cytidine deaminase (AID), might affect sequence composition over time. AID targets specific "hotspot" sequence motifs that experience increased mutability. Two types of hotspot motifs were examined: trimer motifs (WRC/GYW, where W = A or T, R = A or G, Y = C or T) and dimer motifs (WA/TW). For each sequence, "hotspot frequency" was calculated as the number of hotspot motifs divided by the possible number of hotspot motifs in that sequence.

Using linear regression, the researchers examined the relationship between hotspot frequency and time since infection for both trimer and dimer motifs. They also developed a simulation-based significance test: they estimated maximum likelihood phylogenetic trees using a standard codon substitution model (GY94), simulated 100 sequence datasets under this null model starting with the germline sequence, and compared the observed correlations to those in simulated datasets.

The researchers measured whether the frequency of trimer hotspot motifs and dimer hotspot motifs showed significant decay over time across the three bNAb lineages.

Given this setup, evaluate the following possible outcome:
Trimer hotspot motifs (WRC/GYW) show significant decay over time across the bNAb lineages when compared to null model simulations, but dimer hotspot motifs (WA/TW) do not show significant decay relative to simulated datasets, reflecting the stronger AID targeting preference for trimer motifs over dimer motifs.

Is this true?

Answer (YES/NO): YES